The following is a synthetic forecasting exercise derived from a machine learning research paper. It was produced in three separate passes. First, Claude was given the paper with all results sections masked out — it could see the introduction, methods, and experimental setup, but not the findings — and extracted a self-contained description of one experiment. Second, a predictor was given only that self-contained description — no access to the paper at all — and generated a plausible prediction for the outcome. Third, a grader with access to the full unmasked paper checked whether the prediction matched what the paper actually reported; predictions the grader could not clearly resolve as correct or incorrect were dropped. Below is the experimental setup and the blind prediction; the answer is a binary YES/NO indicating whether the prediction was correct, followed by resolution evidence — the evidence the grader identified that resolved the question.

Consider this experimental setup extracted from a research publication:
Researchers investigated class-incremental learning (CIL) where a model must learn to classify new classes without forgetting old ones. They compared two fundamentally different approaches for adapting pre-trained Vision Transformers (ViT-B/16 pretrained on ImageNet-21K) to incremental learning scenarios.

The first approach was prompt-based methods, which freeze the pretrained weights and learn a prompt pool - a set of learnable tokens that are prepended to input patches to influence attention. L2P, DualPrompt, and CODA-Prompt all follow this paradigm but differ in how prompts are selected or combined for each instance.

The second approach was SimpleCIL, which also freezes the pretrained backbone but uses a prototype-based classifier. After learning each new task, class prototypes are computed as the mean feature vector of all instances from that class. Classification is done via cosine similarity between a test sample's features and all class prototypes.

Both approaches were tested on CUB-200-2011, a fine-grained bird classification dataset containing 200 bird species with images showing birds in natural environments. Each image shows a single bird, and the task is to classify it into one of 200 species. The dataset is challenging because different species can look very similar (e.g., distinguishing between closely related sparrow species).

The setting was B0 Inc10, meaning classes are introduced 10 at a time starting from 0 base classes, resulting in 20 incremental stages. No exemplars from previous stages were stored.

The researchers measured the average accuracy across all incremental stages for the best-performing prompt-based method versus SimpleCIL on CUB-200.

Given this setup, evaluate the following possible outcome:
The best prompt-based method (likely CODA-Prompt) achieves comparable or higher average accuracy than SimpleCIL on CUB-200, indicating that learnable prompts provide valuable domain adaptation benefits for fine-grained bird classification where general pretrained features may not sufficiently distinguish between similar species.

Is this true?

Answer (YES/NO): NO